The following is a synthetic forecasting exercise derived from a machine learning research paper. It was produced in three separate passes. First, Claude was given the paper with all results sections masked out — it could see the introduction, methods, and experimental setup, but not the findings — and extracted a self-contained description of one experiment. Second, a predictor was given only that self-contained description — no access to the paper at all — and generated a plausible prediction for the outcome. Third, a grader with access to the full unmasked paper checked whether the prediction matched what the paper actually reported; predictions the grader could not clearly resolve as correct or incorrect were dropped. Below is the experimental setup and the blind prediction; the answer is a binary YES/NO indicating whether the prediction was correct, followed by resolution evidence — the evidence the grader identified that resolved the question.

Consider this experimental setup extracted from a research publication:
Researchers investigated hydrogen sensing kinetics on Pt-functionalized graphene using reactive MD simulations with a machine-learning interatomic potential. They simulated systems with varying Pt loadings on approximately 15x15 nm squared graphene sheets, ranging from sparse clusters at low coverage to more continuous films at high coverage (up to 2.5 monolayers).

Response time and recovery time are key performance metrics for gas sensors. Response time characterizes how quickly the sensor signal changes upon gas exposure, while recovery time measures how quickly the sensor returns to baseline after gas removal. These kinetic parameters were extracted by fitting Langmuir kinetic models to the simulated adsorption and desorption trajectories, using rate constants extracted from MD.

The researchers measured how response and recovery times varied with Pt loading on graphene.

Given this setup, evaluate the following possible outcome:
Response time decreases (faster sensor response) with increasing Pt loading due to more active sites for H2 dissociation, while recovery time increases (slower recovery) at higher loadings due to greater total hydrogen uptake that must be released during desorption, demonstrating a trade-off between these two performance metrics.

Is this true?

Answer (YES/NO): NO